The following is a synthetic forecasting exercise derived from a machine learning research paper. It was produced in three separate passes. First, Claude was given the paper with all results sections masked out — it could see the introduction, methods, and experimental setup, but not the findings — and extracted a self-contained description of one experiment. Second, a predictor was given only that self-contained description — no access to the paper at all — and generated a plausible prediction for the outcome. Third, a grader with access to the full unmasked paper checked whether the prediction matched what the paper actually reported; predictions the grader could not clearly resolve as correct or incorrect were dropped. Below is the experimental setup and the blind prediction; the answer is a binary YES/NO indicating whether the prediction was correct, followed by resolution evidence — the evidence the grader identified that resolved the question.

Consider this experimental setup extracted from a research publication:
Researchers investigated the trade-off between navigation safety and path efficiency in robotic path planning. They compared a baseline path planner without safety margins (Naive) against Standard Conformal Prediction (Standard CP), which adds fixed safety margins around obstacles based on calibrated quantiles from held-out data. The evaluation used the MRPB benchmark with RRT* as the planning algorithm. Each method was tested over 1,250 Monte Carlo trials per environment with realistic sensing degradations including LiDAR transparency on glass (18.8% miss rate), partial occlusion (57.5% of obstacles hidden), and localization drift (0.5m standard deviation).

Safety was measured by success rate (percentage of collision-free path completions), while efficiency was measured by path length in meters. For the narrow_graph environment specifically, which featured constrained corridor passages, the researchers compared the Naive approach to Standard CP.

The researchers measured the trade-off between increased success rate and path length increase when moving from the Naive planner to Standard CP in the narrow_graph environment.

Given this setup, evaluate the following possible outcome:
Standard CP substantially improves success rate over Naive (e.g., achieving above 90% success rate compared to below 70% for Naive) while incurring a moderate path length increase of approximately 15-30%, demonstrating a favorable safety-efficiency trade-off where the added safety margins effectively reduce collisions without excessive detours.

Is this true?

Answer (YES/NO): NO